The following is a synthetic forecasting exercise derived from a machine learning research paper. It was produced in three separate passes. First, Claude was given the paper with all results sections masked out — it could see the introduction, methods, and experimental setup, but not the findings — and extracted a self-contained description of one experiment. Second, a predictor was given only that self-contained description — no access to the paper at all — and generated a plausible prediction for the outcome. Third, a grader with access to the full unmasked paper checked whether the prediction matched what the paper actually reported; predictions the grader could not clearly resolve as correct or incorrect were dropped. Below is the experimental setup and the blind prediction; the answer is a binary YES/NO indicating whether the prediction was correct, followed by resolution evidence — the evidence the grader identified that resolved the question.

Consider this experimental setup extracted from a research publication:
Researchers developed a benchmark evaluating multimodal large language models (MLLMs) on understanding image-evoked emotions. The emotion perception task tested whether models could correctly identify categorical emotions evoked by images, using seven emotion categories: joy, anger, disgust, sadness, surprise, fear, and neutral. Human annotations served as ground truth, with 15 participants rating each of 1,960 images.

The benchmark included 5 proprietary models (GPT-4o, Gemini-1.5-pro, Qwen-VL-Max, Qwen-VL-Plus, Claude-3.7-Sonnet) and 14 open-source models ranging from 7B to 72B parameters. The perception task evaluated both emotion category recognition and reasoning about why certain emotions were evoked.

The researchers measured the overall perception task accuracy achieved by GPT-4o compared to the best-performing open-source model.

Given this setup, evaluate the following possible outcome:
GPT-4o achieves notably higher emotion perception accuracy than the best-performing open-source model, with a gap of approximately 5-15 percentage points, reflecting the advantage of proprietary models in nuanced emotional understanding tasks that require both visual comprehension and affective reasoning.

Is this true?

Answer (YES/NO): NO